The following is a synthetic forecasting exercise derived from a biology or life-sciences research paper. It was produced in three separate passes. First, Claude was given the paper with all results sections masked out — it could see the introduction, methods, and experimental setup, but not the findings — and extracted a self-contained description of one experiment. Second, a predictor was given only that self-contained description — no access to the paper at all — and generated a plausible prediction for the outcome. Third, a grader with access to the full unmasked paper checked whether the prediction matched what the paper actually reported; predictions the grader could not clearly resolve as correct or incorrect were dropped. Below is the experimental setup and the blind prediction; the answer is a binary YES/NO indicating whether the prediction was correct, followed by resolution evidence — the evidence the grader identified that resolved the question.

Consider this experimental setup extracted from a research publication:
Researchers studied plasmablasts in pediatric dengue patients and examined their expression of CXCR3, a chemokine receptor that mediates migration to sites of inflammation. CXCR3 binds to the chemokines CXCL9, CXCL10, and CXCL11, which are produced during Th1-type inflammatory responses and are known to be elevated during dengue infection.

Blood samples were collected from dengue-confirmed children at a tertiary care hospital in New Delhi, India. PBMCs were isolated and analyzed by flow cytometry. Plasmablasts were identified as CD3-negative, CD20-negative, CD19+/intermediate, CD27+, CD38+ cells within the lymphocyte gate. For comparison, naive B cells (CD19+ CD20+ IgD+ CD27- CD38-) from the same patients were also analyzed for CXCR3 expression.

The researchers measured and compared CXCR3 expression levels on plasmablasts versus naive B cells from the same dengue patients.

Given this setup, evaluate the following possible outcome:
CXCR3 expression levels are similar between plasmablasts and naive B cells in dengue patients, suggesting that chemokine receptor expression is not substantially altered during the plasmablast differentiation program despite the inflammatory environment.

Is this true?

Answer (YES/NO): NO